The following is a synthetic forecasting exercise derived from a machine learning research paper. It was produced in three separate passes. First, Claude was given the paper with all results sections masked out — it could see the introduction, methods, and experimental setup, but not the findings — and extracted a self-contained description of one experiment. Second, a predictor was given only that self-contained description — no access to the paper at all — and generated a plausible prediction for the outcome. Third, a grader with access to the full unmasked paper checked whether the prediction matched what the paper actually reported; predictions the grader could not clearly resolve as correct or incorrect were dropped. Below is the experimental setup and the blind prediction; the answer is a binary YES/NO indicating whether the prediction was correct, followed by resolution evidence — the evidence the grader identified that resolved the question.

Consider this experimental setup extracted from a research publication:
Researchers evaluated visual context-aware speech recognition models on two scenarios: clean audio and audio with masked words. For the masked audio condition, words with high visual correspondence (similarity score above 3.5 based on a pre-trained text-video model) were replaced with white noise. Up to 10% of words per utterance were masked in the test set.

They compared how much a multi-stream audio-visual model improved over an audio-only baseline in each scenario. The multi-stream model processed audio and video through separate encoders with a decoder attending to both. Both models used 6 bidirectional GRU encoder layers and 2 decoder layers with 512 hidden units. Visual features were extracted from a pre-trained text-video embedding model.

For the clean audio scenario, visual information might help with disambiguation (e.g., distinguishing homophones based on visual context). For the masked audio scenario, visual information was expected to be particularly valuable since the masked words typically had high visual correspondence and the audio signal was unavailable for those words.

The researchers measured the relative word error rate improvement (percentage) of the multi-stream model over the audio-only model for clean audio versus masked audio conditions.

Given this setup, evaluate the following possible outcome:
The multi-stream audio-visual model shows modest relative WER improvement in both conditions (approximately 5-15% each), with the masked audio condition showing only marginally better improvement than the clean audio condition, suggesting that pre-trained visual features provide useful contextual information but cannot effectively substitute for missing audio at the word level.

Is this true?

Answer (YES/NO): NO